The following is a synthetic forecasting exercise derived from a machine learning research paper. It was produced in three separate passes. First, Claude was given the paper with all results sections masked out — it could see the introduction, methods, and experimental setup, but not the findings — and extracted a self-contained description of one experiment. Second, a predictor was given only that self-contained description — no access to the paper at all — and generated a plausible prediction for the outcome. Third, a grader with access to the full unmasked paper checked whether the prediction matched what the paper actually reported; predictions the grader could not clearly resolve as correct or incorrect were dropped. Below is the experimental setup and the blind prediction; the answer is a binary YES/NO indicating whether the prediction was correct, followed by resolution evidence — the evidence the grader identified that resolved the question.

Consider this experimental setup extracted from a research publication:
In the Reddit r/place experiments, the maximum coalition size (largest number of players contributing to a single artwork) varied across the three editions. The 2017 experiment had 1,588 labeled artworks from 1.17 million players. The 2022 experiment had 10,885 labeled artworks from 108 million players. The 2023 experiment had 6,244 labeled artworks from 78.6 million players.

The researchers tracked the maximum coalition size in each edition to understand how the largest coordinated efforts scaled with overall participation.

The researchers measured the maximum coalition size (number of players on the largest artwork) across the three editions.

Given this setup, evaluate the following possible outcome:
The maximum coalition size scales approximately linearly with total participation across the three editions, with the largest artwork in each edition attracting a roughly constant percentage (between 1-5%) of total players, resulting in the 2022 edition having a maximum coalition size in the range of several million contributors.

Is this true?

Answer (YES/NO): NO